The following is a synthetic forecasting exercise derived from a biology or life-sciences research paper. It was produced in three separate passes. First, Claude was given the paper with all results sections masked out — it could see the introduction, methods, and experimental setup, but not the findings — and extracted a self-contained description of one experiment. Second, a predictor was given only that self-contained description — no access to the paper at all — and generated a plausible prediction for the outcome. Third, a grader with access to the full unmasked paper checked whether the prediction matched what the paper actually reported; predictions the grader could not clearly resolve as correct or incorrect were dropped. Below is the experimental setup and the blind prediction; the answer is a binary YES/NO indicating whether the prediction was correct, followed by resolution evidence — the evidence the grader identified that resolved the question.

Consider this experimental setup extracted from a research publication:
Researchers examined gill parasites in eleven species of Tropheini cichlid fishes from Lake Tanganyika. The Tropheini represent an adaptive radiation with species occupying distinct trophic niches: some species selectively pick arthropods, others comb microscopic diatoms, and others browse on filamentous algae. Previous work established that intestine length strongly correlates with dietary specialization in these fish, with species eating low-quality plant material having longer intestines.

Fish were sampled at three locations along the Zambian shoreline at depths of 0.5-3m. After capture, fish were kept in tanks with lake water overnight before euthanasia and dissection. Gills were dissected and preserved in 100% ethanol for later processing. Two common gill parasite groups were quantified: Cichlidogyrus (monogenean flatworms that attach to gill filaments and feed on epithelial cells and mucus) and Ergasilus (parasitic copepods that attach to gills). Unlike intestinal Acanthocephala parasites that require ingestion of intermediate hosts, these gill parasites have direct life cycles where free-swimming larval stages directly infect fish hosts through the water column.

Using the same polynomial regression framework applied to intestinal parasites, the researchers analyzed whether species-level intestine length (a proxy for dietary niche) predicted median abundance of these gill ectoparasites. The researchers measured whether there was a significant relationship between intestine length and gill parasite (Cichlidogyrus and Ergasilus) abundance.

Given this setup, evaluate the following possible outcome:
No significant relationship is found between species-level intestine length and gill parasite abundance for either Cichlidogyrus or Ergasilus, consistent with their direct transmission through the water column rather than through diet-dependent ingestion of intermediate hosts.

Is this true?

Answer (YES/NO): YES